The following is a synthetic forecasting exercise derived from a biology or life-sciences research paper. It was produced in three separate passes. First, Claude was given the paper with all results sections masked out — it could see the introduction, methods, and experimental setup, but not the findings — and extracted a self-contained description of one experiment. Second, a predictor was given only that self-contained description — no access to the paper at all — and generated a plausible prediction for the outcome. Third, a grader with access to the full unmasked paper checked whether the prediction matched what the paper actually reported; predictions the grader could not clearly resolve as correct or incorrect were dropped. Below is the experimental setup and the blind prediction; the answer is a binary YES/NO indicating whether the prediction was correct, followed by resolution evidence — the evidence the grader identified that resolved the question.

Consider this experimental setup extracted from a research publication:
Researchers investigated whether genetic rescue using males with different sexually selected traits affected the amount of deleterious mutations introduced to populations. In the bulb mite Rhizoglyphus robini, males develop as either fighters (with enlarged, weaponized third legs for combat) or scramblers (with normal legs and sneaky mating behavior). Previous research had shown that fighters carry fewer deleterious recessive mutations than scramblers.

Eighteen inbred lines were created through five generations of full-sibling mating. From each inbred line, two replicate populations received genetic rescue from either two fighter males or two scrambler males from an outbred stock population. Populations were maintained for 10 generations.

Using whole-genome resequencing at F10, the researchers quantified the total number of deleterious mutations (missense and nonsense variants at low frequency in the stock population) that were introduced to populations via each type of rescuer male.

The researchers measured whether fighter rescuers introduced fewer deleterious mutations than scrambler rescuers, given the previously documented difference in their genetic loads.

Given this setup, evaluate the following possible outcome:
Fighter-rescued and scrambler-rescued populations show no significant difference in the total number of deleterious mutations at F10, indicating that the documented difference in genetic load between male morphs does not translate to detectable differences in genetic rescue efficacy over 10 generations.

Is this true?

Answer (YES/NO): YES